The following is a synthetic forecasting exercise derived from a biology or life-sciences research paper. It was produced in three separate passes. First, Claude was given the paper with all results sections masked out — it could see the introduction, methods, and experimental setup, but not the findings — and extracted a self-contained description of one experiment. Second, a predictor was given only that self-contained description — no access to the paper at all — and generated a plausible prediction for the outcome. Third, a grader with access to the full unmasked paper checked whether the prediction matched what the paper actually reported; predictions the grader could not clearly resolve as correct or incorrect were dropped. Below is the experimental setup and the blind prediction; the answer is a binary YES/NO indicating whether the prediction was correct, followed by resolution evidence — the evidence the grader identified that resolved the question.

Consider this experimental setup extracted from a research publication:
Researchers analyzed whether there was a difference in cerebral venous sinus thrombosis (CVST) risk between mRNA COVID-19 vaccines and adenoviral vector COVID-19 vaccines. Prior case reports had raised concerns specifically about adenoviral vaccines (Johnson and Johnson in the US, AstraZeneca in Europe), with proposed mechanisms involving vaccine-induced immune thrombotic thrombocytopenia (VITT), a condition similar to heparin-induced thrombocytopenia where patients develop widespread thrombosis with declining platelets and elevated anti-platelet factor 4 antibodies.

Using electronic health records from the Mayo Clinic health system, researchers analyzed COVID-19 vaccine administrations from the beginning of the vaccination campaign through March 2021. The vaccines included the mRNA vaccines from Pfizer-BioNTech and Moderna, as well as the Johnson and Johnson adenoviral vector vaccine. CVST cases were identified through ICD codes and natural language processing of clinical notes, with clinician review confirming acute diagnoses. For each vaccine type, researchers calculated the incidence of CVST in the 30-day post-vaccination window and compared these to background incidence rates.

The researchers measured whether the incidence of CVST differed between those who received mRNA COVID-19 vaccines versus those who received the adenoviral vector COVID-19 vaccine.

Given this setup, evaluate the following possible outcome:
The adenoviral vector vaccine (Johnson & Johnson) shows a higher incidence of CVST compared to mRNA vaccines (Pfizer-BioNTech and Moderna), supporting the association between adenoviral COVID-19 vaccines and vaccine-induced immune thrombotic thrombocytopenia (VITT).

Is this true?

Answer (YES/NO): NO